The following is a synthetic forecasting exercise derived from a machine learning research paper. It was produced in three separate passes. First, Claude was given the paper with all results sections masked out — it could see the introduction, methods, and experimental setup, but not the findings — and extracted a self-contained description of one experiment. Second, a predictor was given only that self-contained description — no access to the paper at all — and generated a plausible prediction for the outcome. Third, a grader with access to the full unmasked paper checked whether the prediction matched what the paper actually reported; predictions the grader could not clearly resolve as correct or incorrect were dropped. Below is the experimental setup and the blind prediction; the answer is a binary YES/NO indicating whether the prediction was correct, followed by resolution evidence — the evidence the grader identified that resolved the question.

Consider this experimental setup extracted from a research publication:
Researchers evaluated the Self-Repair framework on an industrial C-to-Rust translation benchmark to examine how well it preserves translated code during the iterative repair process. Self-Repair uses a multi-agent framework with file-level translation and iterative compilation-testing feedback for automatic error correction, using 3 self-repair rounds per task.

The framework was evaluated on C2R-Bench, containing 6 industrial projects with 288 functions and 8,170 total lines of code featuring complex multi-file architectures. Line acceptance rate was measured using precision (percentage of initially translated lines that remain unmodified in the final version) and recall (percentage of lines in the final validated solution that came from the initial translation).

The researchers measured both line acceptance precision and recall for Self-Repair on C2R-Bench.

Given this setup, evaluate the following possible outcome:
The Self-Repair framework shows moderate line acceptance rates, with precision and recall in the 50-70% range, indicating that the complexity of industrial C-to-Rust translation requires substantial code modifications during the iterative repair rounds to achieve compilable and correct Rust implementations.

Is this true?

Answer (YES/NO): NO